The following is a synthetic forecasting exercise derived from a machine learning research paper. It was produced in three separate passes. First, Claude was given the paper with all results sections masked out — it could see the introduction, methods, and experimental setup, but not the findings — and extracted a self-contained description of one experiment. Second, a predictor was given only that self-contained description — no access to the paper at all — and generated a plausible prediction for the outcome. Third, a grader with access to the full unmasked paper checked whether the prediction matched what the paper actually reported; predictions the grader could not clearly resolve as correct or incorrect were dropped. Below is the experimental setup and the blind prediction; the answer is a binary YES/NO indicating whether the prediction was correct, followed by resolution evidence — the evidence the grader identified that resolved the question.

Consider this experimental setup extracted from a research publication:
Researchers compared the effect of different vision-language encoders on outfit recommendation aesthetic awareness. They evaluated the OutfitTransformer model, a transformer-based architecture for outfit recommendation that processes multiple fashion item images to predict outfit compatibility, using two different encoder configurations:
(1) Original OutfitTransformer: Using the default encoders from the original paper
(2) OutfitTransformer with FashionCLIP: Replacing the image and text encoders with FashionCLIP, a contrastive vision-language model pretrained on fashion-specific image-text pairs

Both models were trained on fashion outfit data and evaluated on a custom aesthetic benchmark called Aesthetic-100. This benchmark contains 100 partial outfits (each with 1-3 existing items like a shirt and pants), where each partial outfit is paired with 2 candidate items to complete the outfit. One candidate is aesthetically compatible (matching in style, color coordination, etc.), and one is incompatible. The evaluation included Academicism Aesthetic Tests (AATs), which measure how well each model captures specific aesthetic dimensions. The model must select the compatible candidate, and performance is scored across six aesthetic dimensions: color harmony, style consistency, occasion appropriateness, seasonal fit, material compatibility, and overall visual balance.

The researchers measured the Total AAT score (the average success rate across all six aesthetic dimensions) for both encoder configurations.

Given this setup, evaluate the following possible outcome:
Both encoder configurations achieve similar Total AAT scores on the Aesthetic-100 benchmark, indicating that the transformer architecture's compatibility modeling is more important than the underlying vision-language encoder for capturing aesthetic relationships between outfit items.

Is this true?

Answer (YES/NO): NO